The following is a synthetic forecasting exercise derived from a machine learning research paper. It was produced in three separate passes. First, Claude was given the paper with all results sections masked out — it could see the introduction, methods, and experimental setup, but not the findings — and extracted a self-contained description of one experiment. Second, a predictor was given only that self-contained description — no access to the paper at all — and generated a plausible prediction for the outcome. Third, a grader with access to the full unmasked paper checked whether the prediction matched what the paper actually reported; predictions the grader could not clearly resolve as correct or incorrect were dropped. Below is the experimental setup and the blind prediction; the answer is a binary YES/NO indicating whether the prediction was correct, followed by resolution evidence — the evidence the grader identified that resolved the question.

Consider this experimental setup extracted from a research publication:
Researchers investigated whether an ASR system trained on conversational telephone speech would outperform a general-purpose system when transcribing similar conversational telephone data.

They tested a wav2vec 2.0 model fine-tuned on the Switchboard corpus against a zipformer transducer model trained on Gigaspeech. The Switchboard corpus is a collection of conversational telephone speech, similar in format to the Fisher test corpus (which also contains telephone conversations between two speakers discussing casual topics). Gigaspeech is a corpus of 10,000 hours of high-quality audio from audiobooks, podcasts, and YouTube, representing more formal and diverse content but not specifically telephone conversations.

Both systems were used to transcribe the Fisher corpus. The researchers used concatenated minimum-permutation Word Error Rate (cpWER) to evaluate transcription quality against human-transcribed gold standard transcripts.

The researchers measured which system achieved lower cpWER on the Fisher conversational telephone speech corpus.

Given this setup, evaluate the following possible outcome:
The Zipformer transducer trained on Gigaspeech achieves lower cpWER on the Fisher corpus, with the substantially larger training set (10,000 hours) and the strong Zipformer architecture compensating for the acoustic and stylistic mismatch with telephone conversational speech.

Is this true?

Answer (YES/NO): YES